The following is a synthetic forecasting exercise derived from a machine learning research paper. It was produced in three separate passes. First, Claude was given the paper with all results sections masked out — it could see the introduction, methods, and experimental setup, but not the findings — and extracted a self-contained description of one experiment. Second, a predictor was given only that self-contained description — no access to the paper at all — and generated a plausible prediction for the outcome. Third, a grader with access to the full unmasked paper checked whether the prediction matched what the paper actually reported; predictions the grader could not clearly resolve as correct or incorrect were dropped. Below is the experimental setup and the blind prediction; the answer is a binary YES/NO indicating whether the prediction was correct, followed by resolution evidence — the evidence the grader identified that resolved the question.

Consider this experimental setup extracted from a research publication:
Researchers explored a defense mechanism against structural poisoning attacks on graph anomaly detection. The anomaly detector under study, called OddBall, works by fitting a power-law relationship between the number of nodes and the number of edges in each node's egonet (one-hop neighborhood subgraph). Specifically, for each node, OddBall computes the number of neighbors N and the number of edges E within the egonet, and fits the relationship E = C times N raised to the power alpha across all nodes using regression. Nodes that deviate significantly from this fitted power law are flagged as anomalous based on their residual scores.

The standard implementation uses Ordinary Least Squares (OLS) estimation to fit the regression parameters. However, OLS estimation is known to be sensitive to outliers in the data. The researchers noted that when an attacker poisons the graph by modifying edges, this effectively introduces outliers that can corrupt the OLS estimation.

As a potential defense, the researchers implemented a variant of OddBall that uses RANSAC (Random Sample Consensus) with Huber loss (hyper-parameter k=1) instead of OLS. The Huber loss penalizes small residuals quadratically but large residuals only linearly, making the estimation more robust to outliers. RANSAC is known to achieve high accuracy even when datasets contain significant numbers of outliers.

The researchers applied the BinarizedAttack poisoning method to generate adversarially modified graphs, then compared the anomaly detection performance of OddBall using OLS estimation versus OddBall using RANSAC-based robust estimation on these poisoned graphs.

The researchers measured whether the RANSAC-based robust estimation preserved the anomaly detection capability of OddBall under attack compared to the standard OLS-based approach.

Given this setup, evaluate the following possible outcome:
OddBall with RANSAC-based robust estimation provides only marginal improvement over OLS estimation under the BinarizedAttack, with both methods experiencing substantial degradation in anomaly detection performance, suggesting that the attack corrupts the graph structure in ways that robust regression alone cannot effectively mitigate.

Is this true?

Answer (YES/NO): YES